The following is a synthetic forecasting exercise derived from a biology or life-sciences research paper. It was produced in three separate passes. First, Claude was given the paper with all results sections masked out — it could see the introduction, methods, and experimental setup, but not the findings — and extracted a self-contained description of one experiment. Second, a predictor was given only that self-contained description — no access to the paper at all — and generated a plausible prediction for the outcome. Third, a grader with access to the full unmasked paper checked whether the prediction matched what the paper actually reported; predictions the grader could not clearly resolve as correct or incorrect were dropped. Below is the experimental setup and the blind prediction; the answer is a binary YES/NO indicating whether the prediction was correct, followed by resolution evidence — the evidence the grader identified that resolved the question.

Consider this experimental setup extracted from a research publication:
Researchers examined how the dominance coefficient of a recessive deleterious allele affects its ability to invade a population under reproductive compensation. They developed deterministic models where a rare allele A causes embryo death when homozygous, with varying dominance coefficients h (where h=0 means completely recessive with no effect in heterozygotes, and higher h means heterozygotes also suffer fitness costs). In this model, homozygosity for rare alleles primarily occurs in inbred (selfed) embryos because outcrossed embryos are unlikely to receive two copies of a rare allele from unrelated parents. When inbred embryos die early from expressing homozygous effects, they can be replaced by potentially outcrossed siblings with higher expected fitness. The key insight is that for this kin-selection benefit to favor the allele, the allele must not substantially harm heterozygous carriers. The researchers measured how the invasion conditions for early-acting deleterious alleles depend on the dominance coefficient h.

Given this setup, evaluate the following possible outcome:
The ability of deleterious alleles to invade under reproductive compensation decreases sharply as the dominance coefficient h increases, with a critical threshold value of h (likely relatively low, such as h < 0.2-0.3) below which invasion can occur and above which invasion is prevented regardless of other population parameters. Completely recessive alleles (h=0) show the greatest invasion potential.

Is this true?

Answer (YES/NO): NO